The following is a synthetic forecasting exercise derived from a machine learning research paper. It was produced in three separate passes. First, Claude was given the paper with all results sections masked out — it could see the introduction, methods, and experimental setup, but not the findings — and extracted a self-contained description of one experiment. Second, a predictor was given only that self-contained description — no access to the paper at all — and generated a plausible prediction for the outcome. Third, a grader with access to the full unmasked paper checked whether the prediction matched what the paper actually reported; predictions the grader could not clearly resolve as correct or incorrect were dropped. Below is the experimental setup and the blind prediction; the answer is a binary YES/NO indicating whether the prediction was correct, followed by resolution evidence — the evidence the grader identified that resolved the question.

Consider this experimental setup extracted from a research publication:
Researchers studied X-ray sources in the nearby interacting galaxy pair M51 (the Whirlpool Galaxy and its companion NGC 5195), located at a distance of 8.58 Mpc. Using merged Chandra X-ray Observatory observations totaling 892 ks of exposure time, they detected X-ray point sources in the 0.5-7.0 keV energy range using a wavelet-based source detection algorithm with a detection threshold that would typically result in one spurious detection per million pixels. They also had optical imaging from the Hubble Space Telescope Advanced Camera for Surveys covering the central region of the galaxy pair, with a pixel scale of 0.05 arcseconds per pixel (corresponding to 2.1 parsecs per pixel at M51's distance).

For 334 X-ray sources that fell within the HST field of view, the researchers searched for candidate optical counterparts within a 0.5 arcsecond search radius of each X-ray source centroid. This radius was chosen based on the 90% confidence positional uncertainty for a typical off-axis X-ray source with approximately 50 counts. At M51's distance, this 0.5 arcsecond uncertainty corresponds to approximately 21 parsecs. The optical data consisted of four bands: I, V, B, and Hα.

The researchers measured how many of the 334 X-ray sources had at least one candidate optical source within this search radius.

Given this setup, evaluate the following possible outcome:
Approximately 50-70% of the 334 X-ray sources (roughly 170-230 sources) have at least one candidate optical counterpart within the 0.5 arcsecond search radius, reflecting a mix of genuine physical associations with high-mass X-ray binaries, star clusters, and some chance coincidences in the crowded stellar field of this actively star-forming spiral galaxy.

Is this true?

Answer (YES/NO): YES